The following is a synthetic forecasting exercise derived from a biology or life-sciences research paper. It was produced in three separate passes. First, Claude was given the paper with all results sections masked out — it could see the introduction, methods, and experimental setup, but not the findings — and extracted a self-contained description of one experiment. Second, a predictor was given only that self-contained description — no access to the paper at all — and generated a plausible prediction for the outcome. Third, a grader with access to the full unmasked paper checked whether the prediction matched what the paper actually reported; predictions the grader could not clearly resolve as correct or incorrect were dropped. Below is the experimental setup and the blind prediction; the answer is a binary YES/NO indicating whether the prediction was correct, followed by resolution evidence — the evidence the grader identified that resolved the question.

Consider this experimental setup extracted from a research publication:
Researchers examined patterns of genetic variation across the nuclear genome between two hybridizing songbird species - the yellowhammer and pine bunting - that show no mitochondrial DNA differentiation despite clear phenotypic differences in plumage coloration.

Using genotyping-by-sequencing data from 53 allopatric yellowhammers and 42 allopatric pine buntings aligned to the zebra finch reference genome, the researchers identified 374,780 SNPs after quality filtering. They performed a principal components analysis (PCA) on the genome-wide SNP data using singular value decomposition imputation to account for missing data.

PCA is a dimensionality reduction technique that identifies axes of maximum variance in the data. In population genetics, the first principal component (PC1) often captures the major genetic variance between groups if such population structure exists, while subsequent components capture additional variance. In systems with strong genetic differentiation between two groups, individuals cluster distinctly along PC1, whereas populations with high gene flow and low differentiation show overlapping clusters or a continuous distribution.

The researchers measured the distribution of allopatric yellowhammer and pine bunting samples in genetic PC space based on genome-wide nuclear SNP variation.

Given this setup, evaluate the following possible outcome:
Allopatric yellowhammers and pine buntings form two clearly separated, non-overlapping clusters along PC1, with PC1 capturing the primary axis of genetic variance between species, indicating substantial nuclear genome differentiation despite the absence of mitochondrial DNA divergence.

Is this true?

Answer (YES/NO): NO